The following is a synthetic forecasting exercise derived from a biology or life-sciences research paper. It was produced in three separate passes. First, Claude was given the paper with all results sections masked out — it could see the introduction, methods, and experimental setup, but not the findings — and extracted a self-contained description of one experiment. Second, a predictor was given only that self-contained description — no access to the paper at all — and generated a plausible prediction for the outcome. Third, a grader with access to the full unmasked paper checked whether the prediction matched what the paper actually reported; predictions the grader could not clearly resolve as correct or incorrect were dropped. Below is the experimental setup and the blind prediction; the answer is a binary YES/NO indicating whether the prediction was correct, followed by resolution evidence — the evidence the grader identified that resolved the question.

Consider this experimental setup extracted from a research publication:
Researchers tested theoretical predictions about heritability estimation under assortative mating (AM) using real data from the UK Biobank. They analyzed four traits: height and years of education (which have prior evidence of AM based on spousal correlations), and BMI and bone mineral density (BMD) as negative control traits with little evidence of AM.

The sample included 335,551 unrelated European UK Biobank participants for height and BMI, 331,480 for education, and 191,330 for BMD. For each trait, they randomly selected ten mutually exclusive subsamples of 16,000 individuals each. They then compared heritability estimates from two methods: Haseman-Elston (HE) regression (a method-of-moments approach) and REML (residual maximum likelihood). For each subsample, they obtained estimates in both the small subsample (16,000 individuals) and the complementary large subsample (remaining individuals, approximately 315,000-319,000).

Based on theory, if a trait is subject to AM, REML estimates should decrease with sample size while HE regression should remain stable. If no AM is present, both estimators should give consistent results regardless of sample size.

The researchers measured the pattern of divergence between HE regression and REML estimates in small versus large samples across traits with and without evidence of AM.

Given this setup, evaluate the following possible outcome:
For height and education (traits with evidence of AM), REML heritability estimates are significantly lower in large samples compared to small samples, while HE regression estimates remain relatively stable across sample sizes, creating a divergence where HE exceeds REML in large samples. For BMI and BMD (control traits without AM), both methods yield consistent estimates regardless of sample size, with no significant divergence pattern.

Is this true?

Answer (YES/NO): YES